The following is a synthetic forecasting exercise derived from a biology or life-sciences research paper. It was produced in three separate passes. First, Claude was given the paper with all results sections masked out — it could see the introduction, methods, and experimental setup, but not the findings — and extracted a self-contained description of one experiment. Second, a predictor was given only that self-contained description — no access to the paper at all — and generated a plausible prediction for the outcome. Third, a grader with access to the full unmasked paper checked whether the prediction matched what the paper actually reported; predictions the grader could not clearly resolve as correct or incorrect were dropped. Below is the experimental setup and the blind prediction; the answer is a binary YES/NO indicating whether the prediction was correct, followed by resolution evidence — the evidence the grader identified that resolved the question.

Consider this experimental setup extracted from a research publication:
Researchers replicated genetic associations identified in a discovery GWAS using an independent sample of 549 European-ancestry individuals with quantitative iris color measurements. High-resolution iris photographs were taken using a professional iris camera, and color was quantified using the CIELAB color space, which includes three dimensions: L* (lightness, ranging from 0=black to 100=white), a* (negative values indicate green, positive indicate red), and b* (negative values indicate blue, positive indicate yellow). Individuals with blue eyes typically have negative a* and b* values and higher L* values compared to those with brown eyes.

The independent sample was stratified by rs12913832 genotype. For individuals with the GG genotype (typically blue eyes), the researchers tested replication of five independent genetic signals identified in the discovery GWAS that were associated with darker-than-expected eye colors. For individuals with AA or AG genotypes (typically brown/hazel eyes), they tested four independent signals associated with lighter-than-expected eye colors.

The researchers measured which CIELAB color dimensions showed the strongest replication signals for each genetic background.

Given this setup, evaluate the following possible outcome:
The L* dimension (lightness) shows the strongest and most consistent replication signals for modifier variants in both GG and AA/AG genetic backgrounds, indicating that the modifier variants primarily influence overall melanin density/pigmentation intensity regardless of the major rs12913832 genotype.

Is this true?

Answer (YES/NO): NO